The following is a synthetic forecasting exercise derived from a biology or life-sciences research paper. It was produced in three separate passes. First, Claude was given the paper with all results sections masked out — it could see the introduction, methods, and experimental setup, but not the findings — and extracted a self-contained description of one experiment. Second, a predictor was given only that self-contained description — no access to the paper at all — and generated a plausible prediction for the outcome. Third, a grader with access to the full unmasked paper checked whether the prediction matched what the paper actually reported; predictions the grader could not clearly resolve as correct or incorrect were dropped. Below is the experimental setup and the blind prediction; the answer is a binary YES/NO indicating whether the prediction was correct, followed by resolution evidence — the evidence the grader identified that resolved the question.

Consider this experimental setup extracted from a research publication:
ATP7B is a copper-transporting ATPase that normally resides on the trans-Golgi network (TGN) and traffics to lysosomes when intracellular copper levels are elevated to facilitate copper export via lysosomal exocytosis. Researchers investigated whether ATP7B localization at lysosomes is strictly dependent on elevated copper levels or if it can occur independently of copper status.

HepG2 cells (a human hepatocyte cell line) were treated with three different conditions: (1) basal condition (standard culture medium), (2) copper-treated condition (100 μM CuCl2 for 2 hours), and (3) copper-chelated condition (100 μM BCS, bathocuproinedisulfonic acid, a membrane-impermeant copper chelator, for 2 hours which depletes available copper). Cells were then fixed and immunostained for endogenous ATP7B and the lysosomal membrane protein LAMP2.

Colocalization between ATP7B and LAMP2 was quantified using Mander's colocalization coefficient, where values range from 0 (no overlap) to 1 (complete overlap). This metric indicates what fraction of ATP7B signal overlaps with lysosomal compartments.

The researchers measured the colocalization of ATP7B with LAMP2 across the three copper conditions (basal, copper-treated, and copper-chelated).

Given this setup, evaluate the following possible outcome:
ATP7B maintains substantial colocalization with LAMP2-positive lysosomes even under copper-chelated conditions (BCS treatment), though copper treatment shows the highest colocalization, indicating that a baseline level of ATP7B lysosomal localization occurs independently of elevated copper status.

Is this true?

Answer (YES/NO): YES